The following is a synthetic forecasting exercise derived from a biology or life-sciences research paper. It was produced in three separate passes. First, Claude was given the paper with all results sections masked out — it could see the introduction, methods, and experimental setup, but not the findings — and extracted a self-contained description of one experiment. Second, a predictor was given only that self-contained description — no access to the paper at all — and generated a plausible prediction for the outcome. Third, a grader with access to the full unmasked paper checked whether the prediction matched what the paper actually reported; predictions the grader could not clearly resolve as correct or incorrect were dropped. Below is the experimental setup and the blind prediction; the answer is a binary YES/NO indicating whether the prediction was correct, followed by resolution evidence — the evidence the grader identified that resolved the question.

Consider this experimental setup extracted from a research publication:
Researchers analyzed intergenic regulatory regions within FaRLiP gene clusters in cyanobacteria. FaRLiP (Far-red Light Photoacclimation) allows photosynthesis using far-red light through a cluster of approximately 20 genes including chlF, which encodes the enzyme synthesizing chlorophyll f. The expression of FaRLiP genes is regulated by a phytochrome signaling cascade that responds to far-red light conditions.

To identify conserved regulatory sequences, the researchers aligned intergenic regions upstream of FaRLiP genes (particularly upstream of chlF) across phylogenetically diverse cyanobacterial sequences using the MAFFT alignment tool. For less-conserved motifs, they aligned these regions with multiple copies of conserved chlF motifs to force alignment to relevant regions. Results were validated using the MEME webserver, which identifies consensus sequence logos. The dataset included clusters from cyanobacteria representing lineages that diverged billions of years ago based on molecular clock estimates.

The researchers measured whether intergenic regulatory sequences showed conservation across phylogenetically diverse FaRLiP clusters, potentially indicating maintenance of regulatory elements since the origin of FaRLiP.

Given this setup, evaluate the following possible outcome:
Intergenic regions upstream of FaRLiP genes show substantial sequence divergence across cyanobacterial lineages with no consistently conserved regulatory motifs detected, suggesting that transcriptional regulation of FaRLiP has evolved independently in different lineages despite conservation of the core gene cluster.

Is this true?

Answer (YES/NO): NO